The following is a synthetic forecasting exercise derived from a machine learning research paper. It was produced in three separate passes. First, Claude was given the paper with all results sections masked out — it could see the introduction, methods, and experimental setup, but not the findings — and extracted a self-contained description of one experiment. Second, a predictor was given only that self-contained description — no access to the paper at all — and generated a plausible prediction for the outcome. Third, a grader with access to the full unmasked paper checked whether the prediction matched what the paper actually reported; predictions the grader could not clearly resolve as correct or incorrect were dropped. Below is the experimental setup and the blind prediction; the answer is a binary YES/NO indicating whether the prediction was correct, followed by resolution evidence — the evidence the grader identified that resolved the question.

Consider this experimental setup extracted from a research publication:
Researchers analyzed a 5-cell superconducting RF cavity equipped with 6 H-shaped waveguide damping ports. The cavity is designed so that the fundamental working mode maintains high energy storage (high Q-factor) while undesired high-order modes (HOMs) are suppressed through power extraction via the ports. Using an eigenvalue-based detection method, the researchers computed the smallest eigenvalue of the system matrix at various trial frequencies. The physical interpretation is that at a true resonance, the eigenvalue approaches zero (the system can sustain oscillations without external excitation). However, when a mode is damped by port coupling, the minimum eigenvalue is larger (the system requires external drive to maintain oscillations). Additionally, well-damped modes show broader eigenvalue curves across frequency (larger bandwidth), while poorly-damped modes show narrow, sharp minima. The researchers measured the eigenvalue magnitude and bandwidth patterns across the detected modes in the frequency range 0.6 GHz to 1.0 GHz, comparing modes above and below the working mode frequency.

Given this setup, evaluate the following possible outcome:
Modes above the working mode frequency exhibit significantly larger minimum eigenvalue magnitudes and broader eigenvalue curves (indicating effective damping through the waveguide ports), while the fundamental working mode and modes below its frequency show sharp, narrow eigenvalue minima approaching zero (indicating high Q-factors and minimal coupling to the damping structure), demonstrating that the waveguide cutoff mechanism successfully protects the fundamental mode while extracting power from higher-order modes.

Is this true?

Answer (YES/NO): YES